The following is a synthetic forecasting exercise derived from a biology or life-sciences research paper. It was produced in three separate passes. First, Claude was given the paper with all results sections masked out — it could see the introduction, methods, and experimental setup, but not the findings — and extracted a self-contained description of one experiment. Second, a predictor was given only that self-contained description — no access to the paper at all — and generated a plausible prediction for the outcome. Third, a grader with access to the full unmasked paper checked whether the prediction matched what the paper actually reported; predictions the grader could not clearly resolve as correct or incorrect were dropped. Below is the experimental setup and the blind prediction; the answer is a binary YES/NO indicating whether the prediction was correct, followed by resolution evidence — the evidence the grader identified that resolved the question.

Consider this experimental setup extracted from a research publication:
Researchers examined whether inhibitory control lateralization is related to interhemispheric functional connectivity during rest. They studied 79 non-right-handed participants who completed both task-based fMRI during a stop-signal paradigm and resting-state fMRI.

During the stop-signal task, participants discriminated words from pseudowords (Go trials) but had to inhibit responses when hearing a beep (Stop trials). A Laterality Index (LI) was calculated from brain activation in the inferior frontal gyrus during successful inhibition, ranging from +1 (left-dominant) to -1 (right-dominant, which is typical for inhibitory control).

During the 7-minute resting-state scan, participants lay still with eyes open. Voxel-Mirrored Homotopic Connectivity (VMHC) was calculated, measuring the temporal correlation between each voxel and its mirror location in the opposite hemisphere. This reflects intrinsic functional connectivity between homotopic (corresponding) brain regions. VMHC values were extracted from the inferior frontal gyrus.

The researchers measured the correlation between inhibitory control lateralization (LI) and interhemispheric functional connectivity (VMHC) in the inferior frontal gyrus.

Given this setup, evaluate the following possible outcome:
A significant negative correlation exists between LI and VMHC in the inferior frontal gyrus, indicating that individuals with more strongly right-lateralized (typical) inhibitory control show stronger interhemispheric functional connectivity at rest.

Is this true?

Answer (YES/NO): NO